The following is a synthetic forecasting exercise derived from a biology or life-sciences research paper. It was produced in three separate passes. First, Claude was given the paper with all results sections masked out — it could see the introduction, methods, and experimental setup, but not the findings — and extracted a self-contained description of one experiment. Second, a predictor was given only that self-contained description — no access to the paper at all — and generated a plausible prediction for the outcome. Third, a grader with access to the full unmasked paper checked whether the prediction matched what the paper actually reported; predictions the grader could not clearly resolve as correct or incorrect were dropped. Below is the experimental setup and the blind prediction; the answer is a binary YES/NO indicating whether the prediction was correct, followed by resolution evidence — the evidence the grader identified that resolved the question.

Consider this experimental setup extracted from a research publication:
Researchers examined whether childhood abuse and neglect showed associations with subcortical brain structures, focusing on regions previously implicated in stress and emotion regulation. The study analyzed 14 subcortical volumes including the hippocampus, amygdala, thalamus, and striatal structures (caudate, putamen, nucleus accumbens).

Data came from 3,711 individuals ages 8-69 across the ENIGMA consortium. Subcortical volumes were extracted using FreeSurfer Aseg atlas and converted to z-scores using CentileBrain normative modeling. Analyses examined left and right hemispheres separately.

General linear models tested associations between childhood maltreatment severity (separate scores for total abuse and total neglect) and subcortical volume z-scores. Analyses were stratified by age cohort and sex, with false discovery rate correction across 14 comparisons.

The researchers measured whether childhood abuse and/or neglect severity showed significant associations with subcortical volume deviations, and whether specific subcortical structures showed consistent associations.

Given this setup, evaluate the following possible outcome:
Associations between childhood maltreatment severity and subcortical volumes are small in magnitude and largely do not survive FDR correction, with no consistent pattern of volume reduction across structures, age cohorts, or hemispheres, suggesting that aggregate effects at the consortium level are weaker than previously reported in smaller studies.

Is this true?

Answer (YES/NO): NO